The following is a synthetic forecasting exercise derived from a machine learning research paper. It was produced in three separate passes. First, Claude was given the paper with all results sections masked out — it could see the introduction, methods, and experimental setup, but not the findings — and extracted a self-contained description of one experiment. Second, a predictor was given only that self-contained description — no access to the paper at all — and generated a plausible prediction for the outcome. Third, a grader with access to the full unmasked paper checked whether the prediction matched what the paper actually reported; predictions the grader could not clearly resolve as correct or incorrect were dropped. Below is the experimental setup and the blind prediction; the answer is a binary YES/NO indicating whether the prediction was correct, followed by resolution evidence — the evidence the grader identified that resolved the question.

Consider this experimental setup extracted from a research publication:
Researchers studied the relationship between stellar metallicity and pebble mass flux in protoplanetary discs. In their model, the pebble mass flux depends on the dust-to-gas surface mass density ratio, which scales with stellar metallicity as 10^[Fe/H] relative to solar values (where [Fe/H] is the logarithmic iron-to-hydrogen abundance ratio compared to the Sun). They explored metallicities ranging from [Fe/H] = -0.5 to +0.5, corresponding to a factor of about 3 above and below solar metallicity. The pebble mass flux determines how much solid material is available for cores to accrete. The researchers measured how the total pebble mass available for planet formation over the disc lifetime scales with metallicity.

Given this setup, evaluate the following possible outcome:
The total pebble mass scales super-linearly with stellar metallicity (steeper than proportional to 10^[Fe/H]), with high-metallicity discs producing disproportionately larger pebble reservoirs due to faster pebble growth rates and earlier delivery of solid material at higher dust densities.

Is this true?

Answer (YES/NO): YES